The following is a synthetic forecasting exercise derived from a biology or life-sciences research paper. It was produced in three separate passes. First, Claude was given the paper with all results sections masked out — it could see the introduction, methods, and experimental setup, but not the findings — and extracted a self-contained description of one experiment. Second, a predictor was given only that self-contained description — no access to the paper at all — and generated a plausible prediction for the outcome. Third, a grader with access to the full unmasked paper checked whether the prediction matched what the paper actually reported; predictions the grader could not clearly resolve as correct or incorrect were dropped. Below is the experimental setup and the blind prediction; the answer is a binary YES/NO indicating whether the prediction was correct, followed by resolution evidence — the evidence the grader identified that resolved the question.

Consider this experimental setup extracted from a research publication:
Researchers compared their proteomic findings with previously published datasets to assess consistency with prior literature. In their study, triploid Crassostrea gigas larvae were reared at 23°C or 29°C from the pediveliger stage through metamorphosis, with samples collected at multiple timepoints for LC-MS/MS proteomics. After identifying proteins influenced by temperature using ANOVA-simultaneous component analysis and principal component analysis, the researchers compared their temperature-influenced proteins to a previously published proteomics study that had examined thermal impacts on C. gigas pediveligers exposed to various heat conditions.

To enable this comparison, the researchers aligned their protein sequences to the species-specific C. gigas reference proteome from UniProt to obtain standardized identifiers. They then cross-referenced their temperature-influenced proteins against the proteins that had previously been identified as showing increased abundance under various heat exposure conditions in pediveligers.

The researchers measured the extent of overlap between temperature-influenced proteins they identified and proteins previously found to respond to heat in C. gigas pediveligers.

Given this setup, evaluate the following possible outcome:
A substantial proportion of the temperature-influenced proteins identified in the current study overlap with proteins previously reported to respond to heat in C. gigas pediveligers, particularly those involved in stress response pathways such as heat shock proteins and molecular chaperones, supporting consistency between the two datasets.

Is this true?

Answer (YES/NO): NO